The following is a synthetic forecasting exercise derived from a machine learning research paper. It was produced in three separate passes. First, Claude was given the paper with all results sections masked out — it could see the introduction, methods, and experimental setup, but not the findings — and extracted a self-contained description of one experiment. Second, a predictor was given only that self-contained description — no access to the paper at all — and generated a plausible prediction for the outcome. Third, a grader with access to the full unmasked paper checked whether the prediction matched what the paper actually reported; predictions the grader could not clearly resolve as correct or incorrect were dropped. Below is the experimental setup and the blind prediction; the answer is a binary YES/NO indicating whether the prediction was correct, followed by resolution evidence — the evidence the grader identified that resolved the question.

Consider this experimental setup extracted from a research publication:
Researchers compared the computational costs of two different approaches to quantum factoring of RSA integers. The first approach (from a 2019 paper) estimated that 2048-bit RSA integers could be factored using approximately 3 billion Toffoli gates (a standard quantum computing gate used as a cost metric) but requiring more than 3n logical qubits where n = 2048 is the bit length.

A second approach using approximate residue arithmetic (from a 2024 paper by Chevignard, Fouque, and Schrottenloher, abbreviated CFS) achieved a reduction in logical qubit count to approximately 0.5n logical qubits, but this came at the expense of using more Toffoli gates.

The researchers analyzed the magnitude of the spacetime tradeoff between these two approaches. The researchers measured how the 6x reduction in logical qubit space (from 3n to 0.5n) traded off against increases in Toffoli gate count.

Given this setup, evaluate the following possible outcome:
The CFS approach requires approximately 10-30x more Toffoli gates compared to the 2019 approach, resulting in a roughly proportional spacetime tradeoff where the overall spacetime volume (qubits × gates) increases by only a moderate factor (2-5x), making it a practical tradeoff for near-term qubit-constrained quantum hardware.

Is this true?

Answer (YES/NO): NO